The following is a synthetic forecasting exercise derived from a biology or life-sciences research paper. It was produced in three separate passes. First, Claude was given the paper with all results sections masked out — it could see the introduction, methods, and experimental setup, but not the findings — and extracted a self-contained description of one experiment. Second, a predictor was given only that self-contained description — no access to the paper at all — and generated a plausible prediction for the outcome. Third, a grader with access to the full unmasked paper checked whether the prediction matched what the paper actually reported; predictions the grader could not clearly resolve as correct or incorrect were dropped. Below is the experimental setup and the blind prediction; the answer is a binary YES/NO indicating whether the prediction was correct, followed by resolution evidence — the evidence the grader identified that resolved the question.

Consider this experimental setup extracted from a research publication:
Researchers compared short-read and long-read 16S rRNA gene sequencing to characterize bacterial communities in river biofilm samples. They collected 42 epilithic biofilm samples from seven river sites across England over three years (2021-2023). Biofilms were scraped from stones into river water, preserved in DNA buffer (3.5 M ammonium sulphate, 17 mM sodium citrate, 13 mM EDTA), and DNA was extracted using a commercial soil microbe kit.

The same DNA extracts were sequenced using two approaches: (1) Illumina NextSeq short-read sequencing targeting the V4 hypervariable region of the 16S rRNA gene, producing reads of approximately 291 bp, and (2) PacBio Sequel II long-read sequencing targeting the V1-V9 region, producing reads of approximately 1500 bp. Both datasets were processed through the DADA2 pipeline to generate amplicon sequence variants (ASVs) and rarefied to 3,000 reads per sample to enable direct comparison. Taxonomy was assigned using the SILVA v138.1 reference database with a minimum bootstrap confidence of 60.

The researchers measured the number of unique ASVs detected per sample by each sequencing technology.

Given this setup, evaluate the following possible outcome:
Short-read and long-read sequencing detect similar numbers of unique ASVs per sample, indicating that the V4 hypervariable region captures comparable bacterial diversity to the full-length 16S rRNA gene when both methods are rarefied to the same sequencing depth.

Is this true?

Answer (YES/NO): NO